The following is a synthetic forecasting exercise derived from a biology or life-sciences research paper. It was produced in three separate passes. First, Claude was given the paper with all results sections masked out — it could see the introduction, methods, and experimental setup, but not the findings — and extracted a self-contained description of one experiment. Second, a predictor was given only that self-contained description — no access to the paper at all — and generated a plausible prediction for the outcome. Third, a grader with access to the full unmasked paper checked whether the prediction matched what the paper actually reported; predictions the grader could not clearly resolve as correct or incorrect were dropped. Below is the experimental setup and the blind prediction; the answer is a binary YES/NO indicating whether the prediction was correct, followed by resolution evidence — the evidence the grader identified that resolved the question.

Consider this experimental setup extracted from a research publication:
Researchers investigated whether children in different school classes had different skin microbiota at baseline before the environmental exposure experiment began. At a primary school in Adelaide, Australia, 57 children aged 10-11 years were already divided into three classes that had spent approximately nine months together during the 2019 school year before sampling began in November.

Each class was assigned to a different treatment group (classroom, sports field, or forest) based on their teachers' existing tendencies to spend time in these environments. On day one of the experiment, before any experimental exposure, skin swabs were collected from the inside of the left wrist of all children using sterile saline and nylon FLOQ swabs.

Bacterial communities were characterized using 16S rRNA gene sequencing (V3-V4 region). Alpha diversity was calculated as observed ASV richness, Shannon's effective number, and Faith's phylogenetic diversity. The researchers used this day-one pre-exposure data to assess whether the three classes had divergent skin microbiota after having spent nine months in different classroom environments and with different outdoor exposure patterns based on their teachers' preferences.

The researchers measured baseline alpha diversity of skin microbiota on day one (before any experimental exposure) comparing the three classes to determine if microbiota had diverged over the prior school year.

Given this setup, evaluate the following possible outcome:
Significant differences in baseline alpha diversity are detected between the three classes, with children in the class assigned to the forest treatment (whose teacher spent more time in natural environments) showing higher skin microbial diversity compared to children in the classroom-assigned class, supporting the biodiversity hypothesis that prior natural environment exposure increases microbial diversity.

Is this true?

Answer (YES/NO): NO